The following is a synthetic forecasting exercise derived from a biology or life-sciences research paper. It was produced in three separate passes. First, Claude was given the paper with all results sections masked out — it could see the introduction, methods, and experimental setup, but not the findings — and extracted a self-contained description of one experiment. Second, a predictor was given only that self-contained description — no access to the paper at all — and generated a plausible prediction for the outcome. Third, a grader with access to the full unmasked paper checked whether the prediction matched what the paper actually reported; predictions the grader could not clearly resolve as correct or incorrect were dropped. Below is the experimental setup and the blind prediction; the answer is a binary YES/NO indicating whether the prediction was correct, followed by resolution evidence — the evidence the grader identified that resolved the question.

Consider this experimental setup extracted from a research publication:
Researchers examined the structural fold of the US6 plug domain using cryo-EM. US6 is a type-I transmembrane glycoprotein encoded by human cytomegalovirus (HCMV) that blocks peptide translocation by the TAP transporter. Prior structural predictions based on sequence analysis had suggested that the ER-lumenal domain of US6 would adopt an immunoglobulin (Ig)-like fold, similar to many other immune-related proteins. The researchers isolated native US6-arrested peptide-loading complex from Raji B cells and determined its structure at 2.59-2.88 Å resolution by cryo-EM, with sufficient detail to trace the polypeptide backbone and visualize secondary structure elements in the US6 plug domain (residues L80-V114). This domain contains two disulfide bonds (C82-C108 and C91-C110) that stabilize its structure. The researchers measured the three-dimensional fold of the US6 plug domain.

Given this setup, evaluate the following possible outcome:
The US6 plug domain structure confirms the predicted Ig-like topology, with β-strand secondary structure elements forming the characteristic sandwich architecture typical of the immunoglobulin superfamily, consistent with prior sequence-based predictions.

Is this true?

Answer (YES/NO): NO